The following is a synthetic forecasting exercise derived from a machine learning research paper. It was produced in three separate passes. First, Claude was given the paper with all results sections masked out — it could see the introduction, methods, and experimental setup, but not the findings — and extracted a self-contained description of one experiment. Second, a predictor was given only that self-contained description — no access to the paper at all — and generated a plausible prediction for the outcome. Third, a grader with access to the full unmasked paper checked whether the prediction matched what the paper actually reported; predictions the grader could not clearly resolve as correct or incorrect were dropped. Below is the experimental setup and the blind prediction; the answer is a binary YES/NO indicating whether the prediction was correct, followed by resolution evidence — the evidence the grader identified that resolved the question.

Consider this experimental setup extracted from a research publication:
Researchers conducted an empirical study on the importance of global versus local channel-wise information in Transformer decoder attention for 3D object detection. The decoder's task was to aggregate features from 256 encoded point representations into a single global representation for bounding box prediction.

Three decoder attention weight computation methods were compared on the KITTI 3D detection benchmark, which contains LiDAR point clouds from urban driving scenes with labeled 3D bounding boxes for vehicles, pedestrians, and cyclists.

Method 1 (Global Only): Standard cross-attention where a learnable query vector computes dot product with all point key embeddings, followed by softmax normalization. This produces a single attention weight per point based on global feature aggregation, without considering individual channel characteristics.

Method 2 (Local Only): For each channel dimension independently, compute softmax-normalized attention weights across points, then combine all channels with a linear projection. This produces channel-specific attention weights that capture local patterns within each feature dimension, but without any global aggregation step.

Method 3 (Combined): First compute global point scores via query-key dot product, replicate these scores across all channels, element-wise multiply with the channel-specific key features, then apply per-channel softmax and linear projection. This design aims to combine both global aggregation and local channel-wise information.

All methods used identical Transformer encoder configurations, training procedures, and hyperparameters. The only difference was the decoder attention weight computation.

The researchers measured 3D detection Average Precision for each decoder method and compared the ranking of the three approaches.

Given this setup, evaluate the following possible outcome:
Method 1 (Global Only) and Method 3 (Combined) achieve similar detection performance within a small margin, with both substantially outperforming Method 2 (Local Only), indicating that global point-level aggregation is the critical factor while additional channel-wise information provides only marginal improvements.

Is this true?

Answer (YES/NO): NO